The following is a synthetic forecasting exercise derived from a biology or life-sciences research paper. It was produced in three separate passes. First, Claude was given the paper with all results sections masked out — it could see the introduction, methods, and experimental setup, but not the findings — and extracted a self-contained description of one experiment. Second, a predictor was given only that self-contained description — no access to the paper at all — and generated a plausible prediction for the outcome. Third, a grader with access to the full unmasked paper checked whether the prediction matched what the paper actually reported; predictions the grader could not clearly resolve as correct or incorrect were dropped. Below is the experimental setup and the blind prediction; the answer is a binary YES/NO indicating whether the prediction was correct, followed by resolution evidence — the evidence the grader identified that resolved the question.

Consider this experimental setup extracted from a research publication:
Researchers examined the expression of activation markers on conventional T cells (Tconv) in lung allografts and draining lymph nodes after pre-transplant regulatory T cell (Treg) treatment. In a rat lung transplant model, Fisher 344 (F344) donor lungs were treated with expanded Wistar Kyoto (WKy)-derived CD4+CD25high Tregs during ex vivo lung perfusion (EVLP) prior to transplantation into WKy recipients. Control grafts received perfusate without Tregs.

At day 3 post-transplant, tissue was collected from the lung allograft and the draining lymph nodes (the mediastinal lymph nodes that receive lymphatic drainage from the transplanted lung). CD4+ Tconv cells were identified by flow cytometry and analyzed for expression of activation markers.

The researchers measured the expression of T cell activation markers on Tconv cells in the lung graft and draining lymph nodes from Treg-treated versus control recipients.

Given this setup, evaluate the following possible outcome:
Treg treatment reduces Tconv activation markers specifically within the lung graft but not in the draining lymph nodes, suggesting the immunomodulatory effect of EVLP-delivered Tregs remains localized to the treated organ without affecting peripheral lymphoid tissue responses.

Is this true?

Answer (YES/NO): NO